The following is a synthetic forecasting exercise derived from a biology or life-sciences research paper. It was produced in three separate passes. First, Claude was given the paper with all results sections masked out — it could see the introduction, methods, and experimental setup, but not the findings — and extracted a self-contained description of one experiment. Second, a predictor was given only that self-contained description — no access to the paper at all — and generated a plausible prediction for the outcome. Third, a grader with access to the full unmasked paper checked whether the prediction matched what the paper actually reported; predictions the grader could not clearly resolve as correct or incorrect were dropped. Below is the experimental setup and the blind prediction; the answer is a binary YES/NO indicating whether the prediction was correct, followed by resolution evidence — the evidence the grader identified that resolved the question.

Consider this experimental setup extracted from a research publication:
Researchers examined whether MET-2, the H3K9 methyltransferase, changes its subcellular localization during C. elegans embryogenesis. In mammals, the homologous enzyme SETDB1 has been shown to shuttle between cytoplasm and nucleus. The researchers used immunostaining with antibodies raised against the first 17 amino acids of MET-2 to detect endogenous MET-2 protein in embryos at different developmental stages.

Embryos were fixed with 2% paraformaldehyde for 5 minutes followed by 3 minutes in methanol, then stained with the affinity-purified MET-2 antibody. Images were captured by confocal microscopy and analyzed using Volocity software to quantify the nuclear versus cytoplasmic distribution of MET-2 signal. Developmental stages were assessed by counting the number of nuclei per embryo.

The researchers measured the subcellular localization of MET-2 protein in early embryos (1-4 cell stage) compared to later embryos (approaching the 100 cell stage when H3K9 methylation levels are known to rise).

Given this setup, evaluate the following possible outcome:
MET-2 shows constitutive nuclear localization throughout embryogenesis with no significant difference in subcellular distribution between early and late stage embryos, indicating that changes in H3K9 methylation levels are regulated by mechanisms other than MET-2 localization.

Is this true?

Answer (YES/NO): NO